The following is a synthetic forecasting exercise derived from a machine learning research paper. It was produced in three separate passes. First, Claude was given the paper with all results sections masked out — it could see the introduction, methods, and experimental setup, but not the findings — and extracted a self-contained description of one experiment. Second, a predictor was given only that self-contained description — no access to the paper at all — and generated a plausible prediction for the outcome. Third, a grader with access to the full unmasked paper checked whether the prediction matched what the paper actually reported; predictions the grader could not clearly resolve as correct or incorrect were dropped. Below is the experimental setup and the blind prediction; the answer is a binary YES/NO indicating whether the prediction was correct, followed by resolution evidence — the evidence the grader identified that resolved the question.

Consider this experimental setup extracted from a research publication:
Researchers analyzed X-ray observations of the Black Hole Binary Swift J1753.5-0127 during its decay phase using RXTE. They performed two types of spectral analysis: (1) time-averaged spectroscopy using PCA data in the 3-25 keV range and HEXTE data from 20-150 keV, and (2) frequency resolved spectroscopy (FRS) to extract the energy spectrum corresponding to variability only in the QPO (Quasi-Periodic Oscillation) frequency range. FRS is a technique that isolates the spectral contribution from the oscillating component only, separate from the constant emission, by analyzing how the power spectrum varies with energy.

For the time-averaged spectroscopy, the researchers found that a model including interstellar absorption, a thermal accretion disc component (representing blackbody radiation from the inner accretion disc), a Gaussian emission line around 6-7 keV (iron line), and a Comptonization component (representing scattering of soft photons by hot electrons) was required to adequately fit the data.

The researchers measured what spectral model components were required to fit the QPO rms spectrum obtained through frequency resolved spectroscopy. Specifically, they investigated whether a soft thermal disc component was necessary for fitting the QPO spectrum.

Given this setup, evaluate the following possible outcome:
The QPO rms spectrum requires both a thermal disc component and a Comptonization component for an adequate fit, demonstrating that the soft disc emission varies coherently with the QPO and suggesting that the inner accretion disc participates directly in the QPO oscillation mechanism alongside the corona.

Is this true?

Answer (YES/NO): NO